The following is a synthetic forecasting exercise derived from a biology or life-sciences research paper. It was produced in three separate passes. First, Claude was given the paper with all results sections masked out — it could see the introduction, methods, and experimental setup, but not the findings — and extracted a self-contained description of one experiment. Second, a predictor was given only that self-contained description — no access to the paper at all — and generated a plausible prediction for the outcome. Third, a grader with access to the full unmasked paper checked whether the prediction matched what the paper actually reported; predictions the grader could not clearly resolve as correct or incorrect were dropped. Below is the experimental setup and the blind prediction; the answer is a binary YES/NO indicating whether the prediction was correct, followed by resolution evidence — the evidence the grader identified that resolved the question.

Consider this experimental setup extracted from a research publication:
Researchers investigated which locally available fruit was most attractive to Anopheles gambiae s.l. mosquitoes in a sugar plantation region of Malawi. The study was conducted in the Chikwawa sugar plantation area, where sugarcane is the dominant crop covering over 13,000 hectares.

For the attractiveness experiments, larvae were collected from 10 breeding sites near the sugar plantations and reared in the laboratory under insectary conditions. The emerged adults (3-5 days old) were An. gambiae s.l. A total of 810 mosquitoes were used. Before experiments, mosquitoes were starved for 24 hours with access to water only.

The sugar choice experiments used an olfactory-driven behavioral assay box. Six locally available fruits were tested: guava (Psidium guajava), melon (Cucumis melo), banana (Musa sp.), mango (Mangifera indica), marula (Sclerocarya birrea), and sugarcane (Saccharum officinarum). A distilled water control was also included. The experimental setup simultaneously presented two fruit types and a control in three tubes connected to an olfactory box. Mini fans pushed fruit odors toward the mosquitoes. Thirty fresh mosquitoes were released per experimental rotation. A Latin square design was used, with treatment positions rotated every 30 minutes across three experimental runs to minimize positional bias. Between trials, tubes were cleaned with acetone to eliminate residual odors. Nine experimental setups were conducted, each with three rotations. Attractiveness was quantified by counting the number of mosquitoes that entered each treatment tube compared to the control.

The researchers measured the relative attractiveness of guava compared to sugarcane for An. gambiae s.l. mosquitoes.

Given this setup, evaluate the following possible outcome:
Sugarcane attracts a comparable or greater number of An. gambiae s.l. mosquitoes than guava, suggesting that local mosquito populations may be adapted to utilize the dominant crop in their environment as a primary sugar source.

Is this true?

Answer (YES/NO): NO